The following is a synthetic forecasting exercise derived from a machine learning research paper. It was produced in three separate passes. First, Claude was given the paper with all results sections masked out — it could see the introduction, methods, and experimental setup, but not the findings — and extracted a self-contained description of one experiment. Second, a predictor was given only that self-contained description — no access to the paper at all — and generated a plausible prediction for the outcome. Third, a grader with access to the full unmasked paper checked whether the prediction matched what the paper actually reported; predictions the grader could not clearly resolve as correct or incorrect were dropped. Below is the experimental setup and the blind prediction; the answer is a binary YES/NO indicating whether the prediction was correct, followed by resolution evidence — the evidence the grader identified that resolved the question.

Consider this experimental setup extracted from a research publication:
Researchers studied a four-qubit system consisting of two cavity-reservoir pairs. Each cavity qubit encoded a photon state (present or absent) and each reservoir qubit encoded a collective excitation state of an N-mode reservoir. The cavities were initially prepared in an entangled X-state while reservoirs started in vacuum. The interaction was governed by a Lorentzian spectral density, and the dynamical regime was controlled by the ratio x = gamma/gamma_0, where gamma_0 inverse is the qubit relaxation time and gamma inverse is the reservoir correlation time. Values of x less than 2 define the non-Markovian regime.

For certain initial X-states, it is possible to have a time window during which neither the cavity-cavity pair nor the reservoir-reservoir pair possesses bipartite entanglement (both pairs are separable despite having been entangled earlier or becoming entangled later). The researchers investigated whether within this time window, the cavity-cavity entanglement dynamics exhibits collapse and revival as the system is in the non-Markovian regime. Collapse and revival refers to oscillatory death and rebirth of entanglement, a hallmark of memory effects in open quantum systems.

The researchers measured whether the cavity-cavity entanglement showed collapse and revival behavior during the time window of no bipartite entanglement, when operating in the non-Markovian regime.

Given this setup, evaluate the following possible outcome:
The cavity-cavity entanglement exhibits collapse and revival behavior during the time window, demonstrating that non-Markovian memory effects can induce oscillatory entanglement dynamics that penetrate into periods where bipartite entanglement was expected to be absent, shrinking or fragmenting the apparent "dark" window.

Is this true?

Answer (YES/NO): NO